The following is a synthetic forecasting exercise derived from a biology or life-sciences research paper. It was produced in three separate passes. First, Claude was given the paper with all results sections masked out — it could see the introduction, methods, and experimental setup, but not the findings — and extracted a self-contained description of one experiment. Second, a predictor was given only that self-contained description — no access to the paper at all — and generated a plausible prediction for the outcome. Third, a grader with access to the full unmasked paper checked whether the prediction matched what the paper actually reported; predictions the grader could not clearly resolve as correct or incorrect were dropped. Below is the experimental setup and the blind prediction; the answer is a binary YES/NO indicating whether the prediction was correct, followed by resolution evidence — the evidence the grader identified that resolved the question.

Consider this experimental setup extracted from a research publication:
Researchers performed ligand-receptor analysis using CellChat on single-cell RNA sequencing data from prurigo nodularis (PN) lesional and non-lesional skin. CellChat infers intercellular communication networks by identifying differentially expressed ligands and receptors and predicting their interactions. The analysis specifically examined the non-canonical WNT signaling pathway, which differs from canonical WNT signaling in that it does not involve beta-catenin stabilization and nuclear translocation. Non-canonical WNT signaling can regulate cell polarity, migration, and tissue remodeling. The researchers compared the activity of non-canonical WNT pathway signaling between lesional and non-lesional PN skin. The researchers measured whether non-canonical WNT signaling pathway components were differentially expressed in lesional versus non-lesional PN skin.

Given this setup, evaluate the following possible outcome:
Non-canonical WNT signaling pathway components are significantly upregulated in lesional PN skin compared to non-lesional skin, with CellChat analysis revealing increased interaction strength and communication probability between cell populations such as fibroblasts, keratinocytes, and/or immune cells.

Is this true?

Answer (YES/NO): YES